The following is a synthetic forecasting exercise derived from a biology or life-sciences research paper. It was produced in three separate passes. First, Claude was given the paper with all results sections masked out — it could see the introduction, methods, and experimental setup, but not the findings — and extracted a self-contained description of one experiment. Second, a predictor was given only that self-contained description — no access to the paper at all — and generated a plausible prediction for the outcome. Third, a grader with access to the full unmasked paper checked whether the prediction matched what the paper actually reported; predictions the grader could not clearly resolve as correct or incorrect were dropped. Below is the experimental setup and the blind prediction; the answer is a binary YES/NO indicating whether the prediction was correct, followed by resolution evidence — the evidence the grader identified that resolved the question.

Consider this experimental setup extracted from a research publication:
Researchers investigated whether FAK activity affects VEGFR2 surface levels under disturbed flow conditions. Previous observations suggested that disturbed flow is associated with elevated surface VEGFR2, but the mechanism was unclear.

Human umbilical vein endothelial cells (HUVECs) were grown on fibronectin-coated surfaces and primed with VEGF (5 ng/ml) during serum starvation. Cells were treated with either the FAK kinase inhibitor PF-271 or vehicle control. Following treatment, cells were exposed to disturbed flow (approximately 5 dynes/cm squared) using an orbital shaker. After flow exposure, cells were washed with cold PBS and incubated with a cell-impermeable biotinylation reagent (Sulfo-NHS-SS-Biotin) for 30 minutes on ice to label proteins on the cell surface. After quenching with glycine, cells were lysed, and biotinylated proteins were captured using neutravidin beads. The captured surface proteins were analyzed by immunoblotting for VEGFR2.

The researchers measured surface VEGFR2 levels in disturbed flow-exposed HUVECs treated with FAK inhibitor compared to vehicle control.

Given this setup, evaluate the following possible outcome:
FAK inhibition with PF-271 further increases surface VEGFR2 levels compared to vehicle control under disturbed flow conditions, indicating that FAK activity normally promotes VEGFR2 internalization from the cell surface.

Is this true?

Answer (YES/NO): NO